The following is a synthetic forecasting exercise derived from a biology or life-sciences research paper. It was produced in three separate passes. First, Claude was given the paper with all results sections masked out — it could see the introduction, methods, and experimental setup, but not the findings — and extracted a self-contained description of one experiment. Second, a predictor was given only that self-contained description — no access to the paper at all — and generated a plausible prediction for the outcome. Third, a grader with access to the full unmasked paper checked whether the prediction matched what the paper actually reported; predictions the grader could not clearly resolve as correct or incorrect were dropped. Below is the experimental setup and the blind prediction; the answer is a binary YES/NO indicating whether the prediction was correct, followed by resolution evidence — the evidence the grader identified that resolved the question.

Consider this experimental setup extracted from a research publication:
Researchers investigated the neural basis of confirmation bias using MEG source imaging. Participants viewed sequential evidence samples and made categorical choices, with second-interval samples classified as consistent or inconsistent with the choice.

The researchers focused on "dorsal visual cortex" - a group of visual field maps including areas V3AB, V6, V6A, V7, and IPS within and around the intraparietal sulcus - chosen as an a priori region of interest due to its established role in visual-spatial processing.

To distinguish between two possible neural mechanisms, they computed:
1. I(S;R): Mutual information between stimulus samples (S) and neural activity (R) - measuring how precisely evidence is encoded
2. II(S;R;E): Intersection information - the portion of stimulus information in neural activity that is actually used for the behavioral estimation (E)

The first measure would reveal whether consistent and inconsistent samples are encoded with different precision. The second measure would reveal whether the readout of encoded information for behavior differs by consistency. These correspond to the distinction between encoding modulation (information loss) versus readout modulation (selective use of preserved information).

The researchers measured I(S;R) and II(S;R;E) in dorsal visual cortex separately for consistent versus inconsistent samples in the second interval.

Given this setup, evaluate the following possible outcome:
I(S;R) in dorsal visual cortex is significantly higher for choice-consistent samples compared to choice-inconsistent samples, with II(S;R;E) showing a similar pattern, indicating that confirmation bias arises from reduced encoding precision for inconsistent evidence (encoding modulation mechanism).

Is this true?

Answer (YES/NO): NO